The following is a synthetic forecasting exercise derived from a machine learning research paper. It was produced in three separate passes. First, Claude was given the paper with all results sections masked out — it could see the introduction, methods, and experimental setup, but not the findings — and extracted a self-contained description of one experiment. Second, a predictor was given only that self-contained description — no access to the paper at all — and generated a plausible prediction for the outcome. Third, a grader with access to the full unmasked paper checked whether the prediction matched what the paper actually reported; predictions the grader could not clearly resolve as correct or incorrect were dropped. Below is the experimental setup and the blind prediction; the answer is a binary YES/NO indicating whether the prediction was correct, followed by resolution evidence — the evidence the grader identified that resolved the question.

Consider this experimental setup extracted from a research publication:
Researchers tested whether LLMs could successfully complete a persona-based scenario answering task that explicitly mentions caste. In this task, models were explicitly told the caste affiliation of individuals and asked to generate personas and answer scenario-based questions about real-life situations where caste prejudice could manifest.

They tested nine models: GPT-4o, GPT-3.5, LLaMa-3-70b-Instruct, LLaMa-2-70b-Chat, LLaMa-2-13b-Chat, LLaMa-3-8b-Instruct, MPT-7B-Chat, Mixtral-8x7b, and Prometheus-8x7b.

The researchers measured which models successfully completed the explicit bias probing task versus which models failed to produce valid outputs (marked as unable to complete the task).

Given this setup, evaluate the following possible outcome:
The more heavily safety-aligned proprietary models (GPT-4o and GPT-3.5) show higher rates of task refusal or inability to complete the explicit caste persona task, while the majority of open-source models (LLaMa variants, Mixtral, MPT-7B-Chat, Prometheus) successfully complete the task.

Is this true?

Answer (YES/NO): NO